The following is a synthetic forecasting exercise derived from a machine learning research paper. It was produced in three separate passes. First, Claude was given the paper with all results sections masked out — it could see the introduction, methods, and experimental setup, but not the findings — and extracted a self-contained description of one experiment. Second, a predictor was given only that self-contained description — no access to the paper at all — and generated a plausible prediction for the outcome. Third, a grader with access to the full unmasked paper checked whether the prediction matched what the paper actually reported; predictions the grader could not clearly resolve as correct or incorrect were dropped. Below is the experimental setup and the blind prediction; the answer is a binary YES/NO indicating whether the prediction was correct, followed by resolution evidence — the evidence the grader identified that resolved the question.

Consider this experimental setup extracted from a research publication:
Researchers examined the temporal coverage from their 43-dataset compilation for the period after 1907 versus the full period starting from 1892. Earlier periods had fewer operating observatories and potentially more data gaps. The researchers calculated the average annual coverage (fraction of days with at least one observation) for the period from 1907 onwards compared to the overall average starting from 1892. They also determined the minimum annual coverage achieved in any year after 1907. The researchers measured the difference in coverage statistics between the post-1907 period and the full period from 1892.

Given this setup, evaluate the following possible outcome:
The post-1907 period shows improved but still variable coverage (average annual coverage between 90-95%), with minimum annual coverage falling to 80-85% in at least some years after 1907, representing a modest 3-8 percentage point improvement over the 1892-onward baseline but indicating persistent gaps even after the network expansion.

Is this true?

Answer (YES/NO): NO